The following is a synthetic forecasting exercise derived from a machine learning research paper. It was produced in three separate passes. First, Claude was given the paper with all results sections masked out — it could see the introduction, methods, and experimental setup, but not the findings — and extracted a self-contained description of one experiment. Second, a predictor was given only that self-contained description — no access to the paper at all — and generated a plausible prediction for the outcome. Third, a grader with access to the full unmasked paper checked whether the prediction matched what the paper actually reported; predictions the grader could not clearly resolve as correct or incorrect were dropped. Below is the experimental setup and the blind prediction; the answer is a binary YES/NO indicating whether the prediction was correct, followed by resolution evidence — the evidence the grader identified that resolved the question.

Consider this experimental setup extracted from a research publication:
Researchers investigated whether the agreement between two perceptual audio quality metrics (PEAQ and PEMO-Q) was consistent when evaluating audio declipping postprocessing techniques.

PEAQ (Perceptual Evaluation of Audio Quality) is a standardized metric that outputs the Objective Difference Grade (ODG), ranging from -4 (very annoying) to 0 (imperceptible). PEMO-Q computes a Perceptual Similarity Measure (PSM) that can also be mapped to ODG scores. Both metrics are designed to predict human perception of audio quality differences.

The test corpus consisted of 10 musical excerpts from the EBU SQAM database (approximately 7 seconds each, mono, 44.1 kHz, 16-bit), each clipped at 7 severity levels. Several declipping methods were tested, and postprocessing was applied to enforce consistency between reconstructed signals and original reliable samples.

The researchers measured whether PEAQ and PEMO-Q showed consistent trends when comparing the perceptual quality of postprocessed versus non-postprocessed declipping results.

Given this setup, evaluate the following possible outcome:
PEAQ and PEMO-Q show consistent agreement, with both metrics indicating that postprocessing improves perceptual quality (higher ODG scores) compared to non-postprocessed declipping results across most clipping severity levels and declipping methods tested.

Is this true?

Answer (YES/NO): YES